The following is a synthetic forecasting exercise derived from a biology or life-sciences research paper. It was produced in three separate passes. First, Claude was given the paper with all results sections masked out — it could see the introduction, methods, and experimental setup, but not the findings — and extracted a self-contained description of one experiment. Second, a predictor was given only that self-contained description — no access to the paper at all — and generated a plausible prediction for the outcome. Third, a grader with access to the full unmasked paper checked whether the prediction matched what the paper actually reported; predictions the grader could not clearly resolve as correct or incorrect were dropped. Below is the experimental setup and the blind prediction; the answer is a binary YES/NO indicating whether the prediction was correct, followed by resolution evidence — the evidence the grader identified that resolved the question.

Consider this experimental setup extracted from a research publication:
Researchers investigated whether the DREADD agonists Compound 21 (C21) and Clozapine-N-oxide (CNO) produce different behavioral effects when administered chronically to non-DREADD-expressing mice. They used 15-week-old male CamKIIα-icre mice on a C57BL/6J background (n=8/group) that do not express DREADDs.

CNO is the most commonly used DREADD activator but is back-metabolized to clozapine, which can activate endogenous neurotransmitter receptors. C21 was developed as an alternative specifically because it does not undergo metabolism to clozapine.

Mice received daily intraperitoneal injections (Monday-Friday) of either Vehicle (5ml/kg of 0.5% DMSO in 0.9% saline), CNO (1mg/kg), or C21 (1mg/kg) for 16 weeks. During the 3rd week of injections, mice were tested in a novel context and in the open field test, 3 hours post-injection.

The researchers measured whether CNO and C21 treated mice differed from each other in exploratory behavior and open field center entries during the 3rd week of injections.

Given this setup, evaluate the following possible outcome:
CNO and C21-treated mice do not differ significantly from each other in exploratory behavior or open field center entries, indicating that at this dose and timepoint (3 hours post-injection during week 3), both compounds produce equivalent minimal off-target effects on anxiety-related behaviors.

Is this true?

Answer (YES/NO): YES